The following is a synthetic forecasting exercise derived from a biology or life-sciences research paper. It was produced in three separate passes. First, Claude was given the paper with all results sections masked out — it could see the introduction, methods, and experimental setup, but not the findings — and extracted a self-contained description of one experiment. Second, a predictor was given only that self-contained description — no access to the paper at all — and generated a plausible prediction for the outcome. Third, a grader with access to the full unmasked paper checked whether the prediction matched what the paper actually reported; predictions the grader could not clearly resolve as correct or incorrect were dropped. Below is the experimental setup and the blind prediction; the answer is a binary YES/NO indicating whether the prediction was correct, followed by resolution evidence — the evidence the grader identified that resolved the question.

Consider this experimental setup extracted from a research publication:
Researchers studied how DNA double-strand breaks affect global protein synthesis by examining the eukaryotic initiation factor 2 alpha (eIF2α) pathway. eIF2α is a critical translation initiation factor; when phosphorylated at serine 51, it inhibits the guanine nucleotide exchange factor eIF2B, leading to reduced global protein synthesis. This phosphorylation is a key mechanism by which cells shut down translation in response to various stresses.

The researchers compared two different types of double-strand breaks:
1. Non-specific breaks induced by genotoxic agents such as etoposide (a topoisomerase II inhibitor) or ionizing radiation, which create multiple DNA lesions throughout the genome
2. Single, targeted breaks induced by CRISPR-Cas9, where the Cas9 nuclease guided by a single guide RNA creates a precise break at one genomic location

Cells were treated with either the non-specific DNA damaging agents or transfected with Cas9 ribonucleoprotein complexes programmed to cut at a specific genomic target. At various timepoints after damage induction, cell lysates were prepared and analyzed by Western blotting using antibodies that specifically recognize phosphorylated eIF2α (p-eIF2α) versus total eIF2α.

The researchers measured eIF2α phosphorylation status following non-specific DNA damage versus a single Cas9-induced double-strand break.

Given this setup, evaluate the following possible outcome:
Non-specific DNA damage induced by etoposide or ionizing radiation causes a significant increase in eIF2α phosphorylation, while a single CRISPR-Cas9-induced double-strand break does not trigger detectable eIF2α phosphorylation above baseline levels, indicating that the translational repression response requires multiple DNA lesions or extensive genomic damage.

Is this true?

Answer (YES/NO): NO